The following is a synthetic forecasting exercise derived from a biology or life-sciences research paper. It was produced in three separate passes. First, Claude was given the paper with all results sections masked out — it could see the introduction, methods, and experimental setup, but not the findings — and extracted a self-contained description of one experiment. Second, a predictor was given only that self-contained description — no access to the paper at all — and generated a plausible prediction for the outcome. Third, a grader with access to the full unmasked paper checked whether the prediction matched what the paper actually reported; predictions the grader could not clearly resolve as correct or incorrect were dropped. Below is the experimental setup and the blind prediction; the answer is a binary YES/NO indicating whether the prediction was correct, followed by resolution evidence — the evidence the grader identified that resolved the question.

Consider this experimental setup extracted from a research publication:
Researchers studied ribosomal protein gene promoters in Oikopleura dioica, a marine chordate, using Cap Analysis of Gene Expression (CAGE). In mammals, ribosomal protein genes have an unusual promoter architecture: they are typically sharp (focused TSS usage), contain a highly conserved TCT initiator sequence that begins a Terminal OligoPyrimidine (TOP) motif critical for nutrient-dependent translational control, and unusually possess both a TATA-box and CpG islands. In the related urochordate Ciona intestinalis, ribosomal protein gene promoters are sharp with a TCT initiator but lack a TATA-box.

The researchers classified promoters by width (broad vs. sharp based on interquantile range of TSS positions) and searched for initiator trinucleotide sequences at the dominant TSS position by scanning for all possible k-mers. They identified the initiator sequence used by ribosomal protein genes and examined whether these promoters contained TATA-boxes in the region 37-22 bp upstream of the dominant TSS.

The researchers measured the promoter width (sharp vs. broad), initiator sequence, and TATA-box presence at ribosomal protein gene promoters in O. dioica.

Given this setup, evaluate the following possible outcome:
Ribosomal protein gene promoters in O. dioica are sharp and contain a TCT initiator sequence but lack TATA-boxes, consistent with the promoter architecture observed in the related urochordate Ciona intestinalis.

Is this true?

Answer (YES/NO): NO